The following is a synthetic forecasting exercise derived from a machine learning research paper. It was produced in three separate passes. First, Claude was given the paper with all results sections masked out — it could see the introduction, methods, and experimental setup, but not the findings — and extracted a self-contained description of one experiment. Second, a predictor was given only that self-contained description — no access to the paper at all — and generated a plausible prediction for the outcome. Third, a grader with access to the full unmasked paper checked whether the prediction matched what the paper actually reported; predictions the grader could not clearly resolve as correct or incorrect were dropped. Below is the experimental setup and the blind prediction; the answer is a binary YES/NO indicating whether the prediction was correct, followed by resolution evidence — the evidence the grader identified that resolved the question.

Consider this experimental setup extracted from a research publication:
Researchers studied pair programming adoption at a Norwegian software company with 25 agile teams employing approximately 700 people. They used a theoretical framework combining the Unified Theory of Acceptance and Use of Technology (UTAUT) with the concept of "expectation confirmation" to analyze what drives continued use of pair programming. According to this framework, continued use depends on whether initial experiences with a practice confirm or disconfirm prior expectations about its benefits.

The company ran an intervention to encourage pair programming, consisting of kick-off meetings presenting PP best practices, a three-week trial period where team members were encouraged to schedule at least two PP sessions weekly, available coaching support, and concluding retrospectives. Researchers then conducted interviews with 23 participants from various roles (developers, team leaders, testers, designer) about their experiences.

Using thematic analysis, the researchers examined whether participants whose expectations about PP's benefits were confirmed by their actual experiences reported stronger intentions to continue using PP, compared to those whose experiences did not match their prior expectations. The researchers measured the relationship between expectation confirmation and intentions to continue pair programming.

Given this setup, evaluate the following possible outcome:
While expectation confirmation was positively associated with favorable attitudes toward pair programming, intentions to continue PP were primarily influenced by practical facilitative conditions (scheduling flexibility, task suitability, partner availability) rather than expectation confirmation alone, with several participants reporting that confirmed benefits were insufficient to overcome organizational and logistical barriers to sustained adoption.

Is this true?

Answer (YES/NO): NO